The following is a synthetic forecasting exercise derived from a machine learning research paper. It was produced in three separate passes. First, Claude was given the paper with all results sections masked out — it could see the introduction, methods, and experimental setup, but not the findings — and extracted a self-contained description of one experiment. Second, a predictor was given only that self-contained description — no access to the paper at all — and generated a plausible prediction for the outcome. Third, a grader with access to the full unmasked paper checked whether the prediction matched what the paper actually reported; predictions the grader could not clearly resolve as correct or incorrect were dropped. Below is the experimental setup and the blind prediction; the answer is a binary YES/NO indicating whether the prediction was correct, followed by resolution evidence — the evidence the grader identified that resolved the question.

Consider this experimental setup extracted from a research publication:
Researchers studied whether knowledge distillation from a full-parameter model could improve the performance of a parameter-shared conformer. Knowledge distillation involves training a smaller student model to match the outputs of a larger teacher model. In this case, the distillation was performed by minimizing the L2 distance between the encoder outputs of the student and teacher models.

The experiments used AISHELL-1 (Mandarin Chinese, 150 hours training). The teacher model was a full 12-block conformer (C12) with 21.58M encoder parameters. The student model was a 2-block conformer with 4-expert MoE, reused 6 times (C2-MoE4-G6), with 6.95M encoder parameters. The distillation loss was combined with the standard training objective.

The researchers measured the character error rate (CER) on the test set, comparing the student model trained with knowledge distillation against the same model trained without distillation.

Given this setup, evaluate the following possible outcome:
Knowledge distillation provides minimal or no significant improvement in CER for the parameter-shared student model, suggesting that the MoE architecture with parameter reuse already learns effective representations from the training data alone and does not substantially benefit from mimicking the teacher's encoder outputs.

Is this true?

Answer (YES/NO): YES